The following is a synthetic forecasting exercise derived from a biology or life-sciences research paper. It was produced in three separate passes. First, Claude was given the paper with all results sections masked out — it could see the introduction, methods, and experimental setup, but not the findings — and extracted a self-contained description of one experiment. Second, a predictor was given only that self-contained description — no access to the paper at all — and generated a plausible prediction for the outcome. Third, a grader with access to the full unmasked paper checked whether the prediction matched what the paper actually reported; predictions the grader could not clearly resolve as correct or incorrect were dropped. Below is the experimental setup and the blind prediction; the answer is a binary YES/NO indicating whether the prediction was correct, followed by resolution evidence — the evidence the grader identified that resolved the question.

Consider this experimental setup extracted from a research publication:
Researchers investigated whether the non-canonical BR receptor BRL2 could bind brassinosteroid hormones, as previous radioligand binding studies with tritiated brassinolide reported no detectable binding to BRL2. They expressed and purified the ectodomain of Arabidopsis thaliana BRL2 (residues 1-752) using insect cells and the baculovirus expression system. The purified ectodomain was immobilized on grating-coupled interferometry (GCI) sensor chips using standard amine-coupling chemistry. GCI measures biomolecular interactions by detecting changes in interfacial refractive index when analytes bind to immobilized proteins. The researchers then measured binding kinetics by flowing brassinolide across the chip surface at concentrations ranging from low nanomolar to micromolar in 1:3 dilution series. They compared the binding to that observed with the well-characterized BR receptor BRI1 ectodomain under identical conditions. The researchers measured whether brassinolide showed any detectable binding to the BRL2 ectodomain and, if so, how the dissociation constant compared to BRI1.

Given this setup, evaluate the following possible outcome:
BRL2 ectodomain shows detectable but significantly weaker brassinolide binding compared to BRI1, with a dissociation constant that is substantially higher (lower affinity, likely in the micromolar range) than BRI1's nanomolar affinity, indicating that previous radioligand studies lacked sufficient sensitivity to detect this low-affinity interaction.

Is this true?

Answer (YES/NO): NO